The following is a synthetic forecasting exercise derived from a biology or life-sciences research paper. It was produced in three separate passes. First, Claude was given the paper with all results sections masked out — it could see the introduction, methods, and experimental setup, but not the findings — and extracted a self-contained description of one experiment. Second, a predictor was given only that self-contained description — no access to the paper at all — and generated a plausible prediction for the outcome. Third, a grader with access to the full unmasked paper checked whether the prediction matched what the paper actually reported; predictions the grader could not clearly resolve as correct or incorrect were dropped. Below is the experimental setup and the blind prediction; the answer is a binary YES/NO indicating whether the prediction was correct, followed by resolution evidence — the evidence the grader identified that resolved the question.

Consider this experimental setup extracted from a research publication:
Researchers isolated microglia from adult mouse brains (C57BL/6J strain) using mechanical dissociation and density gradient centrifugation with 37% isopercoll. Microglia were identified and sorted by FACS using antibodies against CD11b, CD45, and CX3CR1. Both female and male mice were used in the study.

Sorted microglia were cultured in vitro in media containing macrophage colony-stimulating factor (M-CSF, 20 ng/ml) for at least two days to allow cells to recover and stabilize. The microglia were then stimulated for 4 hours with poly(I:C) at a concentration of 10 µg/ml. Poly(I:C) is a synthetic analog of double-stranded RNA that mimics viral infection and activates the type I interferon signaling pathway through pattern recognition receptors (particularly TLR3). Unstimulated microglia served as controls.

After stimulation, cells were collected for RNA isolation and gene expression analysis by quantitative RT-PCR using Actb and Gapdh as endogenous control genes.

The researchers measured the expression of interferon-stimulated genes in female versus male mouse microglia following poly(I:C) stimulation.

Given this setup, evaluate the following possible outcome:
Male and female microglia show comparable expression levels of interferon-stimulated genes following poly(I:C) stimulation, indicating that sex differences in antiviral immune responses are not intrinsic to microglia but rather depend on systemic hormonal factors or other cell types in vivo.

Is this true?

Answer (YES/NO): NO